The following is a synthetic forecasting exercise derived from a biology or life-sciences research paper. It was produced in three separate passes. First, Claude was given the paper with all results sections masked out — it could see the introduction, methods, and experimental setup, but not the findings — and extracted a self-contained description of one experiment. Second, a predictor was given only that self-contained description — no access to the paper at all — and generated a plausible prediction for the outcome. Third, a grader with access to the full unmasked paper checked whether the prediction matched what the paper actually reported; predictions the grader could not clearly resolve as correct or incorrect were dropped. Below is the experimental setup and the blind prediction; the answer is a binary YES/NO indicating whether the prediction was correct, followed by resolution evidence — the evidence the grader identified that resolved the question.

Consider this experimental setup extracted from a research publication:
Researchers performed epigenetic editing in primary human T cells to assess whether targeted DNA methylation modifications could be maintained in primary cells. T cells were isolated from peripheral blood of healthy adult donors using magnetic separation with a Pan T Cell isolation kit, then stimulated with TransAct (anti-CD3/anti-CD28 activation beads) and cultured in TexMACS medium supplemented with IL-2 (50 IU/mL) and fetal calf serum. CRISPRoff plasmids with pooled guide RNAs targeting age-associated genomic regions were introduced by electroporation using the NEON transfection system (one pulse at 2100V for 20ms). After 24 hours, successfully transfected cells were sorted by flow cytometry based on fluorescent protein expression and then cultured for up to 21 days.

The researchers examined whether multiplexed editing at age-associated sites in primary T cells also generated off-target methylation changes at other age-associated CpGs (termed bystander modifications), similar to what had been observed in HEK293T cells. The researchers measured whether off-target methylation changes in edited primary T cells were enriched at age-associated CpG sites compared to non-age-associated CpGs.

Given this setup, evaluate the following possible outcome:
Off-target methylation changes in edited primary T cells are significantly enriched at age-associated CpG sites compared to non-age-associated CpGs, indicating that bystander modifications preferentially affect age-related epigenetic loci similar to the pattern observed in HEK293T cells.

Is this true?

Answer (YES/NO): YES